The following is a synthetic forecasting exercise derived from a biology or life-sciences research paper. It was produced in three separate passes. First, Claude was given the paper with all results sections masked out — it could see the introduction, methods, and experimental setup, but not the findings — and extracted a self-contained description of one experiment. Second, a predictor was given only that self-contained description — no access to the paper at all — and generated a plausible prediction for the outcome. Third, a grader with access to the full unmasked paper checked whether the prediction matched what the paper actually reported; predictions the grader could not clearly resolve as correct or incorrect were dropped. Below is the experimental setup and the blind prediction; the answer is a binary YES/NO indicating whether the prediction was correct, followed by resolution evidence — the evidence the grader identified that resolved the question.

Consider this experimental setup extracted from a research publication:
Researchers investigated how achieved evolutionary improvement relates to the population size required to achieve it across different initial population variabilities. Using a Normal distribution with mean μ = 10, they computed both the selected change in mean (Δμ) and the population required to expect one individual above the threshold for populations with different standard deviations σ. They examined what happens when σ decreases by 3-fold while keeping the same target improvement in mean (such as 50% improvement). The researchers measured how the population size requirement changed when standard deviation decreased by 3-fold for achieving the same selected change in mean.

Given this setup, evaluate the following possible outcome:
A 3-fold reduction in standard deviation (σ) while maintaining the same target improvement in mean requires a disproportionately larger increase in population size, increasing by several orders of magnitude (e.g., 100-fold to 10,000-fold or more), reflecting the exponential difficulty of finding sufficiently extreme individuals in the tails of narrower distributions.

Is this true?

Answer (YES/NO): YES